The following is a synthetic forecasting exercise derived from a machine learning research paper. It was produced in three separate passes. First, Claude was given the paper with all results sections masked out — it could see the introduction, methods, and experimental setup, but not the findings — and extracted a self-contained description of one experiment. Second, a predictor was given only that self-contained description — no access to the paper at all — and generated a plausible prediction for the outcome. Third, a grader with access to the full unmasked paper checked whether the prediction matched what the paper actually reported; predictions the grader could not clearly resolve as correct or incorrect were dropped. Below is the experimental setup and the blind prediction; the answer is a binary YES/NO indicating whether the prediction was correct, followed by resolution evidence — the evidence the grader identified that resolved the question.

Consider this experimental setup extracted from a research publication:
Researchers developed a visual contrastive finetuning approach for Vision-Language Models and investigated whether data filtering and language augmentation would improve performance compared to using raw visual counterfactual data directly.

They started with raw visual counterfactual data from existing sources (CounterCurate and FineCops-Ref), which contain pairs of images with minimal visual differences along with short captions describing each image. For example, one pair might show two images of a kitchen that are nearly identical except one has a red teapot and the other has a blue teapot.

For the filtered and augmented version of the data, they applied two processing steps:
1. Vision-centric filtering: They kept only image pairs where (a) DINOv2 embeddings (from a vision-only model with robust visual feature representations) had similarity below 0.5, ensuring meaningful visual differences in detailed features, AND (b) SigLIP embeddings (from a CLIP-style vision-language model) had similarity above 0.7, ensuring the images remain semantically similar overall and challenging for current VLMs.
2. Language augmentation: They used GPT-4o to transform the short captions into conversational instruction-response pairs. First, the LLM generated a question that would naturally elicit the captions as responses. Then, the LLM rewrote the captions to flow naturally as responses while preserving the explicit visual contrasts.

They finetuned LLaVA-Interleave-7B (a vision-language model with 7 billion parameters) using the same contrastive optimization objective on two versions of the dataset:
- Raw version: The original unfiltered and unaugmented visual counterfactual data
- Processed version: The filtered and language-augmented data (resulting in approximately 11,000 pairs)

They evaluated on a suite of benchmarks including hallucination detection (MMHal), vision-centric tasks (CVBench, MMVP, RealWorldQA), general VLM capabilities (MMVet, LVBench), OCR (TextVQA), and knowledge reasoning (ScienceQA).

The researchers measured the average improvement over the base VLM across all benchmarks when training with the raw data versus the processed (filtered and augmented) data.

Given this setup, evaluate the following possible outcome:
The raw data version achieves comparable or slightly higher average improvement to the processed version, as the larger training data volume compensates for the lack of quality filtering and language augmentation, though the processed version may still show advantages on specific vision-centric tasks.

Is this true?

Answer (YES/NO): NO